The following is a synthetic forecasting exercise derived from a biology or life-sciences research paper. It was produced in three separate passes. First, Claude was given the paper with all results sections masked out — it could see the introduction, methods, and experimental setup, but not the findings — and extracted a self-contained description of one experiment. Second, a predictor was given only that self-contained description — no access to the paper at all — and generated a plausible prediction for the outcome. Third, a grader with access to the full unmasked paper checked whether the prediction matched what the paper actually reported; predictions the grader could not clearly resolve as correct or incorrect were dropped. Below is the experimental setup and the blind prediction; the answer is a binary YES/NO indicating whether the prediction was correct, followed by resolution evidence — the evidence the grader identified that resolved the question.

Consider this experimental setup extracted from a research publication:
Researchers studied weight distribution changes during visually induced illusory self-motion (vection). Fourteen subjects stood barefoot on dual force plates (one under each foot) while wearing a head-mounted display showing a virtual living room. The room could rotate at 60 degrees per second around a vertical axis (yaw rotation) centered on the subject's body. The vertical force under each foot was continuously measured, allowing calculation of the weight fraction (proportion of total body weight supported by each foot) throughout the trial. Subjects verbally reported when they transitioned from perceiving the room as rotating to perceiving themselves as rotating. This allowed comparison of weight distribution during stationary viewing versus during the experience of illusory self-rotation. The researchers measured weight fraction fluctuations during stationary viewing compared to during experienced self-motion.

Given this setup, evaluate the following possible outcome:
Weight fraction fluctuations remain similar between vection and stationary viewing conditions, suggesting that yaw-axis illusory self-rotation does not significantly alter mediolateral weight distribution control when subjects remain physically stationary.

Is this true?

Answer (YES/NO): NO